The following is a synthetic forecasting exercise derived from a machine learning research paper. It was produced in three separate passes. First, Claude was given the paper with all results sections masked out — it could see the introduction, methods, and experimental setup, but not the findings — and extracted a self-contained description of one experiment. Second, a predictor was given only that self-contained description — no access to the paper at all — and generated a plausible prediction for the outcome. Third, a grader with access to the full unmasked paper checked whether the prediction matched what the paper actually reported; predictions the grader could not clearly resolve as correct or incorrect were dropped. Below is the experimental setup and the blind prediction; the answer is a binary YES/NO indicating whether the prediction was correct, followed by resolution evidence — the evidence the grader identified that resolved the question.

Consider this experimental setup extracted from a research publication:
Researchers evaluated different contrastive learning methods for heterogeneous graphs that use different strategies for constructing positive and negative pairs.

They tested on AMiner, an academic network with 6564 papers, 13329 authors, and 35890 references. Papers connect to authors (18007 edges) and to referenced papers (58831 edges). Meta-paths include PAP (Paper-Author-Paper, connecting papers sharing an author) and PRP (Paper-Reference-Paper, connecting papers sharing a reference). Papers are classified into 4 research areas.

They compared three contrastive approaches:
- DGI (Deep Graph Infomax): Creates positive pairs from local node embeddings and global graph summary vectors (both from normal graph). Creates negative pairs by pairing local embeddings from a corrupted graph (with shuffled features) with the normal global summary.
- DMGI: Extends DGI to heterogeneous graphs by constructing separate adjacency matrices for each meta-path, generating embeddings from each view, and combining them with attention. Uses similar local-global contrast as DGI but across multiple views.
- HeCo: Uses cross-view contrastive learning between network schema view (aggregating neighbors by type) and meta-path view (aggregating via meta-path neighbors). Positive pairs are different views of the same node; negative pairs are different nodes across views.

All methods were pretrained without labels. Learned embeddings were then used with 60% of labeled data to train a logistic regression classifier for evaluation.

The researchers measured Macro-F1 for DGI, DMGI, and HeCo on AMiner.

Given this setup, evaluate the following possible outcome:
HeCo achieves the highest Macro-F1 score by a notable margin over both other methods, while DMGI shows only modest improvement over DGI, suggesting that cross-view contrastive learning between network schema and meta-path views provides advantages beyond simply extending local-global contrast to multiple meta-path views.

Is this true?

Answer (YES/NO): YES